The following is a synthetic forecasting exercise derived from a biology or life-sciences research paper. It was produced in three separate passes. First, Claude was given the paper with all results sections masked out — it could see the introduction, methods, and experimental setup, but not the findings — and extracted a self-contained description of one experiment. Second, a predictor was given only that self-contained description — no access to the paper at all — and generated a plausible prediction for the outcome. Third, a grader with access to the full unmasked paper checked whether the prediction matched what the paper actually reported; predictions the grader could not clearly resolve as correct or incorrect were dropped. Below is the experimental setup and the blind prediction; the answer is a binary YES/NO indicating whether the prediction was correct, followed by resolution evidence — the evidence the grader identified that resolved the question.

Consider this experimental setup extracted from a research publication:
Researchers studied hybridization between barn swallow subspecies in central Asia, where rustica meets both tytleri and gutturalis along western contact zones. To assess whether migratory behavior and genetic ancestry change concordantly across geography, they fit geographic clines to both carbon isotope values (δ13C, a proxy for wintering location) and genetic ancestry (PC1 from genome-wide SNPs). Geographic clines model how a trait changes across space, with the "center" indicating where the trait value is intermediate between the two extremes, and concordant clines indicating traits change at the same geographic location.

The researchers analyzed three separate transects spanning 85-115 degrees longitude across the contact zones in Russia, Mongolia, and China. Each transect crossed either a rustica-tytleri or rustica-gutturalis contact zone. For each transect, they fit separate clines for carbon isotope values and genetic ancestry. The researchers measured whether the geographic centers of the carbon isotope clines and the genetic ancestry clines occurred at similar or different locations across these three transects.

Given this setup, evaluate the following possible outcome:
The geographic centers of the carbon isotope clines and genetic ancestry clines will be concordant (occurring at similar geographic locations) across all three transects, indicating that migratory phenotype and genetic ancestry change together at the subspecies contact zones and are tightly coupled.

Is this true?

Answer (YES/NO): YES